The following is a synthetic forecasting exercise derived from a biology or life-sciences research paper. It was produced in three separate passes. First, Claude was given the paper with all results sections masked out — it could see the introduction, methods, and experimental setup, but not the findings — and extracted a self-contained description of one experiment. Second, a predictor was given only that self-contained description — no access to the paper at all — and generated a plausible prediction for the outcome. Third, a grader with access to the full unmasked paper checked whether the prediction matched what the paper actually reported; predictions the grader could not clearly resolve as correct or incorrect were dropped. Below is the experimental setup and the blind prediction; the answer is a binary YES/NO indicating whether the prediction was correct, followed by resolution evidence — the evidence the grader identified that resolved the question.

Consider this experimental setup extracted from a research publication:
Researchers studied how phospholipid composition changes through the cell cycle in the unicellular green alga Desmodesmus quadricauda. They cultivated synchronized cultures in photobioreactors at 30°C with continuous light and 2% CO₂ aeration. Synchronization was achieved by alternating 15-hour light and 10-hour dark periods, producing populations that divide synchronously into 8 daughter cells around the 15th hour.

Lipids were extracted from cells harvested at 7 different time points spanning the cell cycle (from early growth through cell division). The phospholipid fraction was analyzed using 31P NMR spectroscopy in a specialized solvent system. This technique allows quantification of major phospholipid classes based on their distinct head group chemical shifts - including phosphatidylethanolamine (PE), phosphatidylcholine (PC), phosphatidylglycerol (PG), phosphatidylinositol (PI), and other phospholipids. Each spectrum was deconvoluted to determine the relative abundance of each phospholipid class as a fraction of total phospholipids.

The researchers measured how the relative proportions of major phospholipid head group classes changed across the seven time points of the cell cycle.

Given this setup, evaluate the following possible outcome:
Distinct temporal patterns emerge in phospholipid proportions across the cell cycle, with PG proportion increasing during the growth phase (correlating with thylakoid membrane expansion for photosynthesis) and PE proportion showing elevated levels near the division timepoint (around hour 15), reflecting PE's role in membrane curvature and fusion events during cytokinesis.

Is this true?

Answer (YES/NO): NO